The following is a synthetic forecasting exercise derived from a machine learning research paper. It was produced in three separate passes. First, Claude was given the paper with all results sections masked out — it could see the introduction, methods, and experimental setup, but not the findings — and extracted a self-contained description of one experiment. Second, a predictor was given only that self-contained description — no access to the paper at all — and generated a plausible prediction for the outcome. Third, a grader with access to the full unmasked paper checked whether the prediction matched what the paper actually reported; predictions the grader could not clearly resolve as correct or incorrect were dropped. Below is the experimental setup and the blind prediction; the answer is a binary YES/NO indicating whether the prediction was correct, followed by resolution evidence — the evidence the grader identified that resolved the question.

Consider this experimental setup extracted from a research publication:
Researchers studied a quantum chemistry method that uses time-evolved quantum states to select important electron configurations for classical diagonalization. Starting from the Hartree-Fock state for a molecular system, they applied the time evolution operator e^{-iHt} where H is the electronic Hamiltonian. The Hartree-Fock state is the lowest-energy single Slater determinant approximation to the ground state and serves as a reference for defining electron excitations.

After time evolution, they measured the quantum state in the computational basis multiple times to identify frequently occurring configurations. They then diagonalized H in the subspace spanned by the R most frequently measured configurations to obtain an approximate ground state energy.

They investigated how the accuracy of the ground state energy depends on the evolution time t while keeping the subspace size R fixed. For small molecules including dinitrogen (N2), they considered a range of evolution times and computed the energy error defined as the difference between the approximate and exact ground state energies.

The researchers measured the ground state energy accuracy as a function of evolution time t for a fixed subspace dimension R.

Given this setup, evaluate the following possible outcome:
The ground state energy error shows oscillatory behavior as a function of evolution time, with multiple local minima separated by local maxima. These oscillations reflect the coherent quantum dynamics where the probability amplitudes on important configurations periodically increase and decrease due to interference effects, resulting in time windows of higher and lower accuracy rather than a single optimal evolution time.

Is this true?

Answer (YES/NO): NO